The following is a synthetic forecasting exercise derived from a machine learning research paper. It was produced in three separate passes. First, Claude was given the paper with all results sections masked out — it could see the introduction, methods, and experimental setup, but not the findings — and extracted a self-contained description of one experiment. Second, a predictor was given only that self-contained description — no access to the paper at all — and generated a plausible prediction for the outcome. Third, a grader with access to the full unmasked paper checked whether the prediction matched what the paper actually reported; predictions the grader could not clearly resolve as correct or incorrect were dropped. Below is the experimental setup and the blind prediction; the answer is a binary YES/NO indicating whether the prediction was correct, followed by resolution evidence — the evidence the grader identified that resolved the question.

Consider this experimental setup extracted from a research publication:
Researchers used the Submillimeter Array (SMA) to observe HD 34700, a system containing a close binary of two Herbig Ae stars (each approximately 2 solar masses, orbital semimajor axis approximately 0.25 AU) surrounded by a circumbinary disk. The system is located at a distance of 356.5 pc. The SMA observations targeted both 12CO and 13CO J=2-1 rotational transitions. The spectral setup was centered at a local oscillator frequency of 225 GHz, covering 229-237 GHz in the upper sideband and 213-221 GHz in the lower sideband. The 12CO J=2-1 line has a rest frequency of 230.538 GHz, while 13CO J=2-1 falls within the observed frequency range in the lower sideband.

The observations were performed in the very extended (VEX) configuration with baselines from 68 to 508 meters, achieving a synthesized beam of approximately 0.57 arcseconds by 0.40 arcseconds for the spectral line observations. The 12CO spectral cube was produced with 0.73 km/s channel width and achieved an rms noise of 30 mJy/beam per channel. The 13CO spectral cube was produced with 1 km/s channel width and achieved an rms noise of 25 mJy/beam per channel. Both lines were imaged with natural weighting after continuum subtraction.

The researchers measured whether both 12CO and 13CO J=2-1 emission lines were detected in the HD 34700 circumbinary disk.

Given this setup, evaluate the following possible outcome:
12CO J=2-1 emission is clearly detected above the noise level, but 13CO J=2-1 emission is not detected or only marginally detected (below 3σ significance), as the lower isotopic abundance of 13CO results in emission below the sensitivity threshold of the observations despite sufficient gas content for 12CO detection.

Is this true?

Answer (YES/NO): YES